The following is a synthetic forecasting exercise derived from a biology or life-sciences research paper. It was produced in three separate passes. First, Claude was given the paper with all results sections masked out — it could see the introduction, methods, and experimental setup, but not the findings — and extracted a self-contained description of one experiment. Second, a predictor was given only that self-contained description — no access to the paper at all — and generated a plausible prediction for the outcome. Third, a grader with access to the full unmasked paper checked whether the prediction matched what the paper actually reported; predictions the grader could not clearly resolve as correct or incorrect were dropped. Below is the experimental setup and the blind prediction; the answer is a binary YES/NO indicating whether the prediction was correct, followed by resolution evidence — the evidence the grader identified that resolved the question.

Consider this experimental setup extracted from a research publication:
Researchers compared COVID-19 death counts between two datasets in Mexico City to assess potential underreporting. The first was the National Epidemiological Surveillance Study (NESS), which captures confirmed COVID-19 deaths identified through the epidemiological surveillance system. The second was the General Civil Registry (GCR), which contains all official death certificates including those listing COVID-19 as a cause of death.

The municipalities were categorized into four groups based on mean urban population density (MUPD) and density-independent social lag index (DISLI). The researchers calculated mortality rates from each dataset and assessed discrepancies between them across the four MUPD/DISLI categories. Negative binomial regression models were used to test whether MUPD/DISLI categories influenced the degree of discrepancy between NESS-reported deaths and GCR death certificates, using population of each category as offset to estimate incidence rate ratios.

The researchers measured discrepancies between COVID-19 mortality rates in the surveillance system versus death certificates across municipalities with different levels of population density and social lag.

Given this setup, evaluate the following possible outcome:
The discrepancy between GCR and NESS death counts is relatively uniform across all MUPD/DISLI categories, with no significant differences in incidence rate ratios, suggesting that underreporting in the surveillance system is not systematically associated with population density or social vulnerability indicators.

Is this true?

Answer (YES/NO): NO